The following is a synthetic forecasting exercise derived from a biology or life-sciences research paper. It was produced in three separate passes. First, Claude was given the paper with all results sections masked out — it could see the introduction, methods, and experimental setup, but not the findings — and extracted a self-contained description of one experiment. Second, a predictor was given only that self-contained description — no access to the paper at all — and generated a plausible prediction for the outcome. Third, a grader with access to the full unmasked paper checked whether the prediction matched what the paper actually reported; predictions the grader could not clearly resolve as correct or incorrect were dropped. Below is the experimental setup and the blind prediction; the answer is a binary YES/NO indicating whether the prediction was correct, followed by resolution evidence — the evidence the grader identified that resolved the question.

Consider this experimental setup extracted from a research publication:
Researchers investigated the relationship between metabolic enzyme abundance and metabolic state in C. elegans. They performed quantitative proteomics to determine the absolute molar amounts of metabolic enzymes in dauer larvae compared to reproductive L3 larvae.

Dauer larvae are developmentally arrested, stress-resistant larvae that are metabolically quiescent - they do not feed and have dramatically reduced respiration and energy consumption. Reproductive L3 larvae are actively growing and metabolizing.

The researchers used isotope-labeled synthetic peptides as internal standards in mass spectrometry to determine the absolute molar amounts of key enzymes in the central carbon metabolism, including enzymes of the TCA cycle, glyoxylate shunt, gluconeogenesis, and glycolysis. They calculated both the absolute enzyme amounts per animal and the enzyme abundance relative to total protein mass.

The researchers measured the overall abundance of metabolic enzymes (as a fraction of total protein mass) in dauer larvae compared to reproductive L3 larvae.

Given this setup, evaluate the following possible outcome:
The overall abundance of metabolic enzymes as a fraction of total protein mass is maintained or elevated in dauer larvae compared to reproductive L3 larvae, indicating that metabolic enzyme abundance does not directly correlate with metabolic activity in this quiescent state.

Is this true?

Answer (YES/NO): YES